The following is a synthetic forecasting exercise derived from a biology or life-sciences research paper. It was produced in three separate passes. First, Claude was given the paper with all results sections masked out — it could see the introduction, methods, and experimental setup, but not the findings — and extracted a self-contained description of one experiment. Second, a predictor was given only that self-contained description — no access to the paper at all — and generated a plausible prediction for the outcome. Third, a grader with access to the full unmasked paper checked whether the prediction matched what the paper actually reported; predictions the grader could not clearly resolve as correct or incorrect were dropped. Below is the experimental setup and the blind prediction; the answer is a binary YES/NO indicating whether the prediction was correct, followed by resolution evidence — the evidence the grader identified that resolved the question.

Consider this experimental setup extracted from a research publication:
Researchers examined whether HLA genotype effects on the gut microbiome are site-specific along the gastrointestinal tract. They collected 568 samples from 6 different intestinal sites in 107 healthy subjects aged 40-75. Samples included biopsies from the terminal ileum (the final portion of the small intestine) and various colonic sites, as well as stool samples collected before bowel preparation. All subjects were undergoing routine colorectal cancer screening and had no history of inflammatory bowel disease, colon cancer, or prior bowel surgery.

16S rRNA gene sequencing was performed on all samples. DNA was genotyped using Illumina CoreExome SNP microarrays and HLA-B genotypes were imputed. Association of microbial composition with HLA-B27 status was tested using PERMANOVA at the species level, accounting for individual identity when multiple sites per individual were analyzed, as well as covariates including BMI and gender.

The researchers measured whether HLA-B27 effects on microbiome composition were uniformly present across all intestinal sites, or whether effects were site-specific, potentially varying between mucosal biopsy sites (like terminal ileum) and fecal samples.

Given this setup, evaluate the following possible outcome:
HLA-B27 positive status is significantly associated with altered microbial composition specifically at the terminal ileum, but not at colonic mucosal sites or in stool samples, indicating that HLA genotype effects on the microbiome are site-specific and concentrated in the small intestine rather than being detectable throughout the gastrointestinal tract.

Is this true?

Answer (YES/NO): NO